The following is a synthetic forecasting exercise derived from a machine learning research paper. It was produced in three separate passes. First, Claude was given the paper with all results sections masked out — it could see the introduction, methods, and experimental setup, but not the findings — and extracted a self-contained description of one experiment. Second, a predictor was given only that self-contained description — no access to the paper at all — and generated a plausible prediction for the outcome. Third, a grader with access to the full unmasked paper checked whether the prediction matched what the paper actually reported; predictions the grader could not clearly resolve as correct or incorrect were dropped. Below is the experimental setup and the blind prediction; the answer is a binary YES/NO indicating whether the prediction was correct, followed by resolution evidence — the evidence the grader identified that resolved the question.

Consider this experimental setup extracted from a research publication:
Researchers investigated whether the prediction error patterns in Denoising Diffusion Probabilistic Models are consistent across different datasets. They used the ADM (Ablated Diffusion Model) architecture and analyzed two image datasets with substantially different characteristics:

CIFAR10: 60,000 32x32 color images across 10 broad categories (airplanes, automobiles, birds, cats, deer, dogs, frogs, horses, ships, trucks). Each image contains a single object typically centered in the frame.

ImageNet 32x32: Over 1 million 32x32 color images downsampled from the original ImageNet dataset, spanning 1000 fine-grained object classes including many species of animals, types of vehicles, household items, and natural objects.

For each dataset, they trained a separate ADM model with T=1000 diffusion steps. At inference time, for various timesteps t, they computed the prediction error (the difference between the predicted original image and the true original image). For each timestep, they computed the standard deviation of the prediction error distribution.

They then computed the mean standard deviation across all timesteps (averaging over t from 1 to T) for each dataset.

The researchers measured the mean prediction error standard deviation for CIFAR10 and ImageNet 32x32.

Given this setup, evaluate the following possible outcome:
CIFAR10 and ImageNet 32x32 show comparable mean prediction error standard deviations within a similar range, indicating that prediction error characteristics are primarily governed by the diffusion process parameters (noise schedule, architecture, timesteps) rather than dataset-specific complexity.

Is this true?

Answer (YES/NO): YES